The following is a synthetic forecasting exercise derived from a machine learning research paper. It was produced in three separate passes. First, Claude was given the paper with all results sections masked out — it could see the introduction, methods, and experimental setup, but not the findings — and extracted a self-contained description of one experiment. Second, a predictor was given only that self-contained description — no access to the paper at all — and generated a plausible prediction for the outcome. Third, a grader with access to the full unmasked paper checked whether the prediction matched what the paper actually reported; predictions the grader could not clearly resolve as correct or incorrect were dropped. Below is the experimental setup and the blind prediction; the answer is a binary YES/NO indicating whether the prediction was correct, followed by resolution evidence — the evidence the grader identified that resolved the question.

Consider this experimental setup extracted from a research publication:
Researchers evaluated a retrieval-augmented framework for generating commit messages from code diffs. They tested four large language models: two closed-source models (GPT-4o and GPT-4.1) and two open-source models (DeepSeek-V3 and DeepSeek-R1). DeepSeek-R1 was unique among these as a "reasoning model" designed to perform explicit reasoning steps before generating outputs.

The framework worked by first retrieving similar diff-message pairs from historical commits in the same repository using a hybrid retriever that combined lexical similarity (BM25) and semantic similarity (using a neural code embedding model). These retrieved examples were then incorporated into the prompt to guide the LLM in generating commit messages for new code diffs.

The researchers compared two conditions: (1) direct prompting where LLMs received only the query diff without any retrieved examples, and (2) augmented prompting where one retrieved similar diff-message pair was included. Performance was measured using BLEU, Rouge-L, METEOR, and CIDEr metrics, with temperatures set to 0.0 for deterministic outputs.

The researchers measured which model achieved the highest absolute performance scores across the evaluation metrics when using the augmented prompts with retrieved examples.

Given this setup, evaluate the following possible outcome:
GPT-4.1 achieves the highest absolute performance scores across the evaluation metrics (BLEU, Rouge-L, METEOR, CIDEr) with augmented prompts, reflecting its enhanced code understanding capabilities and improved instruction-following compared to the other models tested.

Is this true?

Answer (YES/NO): NO